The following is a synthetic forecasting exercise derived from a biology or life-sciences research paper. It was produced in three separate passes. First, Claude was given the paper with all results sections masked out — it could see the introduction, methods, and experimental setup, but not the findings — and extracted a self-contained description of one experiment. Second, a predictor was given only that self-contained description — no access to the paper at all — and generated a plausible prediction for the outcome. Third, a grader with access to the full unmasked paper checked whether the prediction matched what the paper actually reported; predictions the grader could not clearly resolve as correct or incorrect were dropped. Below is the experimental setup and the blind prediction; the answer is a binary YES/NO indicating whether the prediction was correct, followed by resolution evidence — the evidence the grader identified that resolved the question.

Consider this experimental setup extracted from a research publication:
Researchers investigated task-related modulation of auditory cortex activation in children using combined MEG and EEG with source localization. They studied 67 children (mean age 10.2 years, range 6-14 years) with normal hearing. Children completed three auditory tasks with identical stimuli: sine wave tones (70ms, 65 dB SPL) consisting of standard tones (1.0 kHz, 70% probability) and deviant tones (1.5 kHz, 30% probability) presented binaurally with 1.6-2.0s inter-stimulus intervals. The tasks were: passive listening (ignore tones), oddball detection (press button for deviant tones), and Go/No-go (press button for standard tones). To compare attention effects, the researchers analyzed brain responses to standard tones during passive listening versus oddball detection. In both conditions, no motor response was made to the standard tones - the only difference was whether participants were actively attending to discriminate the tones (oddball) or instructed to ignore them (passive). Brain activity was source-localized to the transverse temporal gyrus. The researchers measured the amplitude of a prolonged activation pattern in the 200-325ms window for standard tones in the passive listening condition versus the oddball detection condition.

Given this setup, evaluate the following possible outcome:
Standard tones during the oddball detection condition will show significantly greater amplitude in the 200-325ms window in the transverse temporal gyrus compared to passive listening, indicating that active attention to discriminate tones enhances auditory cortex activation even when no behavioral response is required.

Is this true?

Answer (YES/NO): NO